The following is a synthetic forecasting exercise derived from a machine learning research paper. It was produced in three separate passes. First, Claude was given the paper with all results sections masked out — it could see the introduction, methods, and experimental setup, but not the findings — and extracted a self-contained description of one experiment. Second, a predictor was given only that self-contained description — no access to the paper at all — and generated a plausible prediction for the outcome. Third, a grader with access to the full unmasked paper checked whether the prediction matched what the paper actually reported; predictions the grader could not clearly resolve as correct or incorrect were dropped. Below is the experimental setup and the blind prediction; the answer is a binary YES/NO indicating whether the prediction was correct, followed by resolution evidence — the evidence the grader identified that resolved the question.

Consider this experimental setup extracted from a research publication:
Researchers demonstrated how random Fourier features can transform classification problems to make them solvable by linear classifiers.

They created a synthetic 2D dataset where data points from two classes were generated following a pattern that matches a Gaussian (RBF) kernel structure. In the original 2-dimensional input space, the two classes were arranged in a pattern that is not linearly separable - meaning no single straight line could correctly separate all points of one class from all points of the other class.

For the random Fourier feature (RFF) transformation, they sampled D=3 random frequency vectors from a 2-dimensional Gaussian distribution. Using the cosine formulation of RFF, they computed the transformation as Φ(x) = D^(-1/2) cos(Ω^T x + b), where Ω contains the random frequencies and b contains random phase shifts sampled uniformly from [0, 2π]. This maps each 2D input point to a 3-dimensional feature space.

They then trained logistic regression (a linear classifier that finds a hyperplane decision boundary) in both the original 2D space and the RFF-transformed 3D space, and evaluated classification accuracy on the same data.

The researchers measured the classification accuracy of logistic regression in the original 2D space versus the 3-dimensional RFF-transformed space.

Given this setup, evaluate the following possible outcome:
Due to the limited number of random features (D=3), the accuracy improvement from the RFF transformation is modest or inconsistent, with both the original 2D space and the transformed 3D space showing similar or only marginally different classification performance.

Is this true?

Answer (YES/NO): NO